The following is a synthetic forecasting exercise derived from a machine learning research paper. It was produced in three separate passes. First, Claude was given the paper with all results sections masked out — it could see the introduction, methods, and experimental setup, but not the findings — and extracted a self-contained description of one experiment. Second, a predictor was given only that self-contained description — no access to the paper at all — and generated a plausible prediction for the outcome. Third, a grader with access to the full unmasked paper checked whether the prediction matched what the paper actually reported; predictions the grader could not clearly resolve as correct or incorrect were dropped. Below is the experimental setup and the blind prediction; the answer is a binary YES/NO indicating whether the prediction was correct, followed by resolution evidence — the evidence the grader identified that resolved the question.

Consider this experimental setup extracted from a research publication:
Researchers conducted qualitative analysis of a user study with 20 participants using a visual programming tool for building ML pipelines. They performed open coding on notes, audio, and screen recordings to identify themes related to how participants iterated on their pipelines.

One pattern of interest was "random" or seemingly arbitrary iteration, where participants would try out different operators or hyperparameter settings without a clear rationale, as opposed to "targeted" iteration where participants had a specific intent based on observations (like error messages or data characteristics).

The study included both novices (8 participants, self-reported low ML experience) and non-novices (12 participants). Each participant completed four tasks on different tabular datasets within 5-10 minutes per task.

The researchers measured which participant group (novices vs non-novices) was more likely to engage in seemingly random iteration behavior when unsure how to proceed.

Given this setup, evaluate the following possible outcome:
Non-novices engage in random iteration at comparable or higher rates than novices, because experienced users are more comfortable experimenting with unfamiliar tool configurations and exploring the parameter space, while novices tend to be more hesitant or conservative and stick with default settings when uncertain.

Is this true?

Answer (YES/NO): NO